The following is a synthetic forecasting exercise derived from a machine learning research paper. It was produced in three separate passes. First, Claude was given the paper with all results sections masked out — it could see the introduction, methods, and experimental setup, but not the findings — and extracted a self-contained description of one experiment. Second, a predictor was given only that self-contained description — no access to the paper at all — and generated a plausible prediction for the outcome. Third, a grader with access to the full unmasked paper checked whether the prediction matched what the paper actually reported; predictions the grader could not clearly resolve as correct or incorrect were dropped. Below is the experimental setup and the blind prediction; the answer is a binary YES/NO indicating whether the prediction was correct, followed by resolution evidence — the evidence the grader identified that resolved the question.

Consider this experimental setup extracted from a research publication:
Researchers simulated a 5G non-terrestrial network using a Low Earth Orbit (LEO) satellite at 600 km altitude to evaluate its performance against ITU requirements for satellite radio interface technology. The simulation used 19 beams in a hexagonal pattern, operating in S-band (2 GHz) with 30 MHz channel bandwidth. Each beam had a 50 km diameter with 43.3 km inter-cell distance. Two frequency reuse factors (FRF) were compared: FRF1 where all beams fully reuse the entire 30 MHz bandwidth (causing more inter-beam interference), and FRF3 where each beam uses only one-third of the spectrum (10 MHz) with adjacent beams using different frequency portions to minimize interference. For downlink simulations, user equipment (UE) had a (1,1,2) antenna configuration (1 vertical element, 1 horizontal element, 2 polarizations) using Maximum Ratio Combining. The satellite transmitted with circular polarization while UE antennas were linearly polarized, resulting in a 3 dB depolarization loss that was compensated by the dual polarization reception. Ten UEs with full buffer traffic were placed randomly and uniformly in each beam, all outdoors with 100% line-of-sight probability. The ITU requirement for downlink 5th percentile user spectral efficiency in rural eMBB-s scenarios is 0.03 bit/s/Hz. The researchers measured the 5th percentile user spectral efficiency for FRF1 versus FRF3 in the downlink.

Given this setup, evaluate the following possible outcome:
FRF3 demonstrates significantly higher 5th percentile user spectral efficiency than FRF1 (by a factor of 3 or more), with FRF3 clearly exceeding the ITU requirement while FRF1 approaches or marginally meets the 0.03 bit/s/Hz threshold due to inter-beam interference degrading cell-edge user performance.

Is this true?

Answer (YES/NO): NO